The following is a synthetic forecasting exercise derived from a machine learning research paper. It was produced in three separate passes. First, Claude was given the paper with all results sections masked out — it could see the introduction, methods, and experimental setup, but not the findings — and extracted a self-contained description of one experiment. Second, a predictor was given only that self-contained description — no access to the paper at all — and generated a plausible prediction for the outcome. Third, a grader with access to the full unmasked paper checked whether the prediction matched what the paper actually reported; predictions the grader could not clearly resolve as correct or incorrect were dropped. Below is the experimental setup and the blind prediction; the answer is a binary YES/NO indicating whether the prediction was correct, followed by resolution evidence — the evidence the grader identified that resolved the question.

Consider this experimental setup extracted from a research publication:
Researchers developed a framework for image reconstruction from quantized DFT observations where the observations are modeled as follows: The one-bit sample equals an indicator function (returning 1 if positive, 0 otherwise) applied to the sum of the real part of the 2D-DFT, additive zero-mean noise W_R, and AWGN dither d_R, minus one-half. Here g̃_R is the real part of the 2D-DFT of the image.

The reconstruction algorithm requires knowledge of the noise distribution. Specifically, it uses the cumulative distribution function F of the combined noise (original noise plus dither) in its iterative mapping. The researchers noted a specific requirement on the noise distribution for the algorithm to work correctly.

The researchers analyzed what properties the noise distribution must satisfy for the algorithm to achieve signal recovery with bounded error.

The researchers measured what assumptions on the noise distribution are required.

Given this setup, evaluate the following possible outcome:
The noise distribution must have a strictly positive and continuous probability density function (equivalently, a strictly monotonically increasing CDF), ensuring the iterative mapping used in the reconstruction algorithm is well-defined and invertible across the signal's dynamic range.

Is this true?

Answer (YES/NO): NO